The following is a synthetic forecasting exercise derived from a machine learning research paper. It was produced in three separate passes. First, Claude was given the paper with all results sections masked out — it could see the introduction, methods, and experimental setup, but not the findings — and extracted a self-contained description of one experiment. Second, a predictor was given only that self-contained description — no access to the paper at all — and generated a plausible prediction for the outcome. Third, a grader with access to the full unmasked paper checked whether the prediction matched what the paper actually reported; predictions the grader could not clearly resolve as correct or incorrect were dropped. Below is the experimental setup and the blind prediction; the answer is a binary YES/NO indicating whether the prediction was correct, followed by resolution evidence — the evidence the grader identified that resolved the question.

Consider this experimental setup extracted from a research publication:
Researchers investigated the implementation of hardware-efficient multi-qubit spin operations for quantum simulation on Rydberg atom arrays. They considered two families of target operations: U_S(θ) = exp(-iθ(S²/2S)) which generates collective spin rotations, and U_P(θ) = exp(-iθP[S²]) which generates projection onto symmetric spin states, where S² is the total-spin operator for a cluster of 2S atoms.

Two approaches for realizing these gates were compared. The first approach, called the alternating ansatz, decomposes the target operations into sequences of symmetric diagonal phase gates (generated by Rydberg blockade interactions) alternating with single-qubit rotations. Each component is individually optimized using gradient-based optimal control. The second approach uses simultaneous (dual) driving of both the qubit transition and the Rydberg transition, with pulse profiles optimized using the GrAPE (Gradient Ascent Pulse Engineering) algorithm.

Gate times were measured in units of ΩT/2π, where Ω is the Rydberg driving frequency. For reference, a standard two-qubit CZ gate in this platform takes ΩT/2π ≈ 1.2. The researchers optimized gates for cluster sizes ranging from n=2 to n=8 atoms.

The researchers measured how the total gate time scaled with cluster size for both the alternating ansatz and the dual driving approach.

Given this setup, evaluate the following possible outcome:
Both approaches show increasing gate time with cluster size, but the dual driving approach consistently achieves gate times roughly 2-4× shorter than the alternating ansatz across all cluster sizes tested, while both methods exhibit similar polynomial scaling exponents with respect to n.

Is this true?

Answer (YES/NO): NO